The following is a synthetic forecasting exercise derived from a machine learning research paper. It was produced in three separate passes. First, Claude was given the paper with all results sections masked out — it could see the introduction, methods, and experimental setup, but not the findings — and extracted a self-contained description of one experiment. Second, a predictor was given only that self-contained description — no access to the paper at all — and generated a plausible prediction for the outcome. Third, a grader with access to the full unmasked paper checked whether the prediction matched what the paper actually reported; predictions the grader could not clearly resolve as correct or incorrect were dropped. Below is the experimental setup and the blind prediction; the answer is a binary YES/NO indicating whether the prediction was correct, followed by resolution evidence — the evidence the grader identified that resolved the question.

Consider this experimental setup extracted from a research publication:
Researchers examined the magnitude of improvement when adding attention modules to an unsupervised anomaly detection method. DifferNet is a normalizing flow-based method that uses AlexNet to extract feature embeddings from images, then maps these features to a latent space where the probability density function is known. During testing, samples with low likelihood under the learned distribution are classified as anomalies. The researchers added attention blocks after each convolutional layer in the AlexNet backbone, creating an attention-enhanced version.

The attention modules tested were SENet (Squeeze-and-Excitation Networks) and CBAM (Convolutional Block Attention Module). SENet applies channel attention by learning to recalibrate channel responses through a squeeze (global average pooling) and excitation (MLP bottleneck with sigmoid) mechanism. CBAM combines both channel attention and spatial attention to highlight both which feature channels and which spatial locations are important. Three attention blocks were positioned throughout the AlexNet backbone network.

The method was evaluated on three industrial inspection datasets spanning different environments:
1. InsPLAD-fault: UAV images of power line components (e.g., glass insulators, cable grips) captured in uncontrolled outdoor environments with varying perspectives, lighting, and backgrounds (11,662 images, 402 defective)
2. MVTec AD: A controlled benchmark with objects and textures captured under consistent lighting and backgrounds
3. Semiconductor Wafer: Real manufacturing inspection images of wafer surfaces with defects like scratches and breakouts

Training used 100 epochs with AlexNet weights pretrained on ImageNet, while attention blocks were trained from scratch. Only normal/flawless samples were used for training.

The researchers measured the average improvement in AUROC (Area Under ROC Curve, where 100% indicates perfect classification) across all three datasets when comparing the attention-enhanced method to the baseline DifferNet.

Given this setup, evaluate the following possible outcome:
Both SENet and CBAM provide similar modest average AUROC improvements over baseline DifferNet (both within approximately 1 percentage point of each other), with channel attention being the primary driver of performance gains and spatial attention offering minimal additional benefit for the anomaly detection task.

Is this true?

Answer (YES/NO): NO